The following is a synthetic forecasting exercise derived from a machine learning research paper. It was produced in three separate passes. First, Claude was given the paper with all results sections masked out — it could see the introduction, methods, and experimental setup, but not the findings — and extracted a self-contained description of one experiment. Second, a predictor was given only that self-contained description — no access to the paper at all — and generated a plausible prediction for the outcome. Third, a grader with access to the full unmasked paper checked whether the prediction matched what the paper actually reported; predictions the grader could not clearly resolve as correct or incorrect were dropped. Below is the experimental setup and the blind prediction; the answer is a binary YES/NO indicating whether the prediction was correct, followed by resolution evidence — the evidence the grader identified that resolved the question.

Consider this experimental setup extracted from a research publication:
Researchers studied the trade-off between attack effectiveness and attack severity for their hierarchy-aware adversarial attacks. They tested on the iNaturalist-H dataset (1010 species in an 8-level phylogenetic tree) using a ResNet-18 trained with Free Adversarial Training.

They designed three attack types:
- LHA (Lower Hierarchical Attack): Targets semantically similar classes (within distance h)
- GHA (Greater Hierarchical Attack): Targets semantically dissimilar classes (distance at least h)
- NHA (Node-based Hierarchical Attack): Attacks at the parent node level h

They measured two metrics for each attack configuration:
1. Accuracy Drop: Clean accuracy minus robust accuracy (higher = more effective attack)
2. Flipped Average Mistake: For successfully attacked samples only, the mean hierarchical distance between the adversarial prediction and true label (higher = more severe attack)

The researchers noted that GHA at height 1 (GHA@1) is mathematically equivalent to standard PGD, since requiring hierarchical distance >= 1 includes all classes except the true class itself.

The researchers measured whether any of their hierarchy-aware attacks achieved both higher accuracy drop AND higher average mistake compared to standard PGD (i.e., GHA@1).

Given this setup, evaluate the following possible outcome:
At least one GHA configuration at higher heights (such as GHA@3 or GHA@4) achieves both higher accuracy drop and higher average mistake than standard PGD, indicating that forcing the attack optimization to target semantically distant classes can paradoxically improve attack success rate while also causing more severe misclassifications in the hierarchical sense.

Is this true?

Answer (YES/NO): NO